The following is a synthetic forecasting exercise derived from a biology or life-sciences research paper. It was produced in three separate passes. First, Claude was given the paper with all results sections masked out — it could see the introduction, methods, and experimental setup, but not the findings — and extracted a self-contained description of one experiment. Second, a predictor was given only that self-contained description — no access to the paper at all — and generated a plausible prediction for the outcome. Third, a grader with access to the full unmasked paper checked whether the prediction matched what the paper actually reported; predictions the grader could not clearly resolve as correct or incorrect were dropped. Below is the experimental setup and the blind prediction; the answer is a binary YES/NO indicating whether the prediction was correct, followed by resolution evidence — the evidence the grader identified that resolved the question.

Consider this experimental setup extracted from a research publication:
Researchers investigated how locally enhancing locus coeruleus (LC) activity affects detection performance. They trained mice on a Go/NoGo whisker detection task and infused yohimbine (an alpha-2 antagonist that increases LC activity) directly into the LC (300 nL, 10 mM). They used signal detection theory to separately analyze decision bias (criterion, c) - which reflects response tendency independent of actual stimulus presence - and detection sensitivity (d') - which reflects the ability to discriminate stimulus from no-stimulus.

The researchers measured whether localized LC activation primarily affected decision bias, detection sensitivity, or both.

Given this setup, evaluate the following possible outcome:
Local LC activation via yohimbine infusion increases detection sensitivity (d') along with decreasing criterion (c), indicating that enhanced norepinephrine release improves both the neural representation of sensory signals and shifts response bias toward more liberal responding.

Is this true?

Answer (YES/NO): NO